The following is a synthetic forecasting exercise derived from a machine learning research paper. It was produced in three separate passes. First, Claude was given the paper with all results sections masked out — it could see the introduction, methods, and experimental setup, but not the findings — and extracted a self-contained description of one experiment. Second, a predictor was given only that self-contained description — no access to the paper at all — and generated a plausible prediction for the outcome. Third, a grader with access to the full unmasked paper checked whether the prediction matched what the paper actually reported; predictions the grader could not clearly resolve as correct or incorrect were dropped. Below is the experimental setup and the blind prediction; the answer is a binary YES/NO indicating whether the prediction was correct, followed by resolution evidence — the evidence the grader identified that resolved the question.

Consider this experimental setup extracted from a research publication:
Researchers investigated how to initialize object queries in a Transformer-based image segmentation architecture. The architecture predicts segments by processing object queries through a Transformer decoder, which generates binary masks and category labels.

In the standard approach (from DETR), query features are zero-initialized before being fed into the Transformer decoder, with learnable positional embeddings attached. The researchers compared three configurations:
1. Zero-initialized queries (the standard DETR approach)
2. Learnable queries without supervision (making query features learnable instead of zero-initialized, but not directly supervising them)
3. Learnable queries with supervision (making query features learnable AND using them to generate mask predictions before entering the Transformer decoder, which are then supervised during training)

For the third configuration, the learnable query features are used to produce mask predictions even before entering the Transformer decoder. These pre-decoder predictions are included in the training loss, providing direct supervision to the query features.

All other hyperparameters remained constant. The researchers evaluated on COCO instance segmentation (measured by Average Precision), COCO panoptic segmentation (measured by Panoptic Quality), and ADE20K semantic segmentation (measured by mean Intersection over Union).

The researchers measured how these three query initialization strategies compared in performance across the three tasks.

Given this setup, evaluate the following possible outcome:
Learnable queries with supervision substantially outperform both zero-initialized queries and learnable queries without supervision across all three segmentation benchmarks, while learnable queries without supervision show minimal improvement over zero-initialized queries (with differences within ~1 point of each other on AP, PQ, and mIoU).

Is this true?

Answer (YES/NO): NO